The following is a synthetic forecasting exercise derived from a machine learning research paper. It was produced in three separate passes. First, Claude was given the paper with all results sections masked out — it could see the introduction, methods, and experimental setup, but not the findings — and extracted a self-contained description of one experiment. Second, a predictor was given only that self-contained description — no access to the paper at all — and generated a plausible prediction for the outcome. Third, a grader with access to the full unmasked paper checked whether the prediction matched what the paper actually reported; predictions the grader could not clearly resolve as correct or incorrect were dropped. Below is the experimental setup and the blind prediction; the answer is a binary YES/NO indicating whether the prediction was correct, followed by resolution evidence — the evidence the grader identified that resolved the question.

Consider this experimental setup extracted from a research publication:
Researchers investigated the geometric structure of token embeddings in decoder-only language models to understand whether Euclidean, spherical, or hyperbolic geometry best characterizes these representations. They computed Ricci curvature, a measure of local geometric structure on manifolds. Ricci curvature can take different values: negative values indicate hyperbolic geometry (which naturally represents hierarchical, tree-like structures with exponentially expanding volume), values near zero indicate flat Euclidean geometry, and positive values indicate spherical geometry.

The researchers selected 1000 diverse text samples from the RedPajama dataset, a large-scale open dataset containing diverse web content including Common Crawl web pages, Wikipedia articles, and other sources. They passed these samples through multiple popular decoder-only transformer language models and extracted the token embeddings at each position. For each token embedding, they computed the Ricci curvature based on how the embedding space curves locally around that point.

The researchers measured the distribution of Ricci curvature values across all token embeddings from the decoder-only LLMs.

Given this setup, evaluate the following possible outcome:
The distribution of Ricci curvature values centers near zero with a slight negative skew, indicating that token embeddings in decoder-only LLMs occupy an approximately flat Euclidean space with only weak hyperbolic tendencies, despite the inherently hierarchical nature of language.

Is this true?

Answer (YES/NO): NO